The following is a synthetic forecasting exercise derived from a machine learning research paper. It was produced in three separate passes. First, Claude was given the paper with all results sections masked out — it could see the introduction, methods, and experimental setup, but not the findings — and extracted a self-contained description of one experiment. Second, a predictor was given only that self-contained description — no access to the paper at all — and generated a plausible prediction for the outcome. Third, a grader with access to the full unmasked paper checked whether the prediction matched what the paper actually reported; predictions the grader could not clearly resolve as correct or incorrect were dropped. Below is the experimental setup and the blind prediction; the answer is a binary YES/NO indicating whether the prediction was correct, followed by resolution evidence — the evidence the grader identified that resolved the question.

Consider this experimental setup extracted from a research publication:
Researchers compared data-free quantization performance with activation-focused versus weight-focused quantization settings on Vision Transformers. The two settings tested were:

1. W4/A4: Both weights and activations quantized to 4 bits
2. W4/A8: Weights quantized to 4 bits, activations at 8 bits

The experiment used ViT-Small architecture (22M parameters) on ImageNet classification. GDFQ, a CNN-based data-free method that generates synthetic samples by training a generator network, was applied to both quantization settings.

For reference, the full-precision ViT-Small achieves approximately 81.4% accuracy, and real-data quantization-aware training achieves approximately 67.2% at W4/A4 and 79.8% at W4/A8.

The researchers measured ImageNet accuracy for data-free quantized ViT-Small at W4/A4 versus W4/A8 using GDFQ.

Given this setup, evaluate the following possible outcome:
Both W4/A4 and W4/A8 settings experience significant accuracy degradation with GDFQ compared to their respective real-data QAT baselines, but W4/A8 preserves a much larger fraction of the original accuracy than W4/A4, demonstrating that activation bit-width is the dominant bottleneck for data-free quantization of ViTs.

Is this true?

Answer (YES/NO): NO